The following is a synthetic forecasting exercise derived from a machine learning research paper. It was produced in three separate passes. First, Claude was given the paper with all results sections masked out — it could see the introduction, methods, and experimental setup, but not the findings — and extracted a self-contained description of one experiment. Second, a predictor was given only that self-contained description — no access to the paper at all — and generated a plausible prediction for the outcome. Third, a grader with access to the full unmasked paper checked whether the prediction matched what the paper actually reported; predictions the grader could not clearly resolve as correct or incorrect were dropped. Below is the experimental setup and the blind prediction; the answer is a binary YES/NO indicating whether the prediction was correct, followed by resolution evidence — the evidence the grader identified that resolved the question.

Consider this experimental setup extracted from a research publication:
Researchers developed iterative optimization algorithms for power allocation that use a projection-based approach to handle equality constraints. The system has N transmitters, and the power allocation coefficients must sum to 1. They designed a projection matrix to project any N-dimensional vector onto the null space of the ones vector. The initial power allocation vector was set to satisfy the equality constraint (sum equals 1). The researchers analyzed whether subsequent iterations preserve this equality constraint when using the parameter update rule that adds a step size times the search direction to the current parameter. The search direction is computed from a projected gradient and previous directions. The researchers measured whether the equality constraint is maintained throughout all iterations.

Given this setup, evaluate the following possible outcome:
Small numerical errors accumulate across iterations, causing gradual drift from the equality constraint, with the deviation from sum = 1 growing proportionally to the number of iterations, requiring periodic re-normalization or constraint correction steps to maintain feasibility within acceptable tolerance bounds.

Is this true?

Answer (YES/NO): NO